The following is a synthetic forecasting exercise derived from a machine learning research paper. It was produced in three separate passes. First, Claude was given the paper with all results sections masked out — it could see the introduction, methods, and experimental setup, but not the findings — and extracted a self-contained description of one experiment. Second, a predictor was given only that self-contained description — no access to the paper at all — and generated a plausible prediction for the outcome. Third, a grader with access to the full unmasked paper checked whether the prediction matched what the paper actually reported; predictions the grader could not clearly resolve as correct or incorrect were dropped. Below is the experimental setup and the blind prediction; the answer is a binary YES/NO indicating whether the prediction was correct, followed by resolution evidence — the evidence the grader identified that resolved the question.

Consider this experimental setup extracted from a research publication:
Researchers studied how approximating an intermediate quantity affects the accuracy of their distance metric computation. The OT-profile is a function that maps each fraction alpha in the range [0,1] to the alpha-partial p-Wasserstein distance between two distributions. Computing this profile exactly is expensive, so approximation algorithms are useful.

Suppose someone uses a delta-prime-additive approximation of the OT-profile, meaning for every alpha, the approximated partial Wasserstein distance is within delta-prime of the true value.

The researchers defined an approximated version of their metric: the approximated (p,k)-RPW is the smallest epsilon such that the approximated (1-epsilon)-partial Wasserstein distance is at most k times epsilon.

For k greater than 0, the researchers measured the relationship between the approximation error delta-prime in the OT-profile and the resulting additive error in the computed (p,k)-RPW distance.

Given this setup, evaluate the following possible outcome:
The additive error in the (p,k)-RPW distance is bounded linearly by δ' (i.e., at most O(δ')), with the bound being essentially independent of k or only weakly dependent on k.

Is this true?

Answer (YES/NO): NO